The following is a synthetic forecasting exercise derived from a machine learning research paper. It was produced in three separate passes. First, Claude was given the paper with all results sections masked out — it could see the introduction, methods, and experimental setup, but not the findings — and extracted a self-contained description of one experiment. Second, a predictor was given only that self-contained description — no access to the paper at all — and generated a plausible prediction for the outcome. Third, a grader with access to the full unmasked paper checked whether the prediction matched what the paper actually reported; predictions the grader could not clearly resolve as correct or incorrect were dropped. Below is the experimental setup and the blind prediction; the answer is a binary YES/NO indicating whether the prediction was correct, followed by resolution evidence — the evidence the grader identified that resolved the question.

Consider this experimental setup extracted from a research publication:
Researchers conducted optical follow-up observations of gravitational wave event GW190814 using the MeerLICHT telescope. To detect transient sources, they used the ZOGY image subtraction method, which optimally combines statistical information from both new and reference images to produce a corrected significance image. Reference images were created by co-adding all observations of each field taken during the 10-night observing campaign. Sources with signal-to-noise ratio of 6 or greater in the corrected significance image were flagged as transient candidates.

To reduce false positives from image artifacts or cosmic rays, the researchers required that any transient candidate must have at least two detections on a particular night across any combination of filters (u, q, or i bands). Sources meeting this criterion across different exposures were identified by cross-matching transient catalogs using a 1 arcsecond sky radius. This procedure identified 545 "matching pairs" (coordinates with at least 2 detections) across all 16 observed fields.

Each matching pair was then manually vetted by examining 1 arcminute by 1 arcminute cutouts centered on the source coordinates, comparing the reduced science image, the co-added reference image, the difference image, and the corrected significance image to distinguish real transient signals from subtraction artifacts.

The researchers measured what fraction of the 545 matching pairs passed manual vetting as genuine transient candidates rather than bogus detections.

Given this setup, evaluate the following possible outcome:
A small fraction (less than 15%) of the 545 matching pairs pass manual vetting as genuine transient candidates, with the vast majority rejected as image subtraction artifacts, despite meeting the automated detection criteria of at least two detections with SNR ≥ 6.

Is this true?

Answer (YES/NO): NO